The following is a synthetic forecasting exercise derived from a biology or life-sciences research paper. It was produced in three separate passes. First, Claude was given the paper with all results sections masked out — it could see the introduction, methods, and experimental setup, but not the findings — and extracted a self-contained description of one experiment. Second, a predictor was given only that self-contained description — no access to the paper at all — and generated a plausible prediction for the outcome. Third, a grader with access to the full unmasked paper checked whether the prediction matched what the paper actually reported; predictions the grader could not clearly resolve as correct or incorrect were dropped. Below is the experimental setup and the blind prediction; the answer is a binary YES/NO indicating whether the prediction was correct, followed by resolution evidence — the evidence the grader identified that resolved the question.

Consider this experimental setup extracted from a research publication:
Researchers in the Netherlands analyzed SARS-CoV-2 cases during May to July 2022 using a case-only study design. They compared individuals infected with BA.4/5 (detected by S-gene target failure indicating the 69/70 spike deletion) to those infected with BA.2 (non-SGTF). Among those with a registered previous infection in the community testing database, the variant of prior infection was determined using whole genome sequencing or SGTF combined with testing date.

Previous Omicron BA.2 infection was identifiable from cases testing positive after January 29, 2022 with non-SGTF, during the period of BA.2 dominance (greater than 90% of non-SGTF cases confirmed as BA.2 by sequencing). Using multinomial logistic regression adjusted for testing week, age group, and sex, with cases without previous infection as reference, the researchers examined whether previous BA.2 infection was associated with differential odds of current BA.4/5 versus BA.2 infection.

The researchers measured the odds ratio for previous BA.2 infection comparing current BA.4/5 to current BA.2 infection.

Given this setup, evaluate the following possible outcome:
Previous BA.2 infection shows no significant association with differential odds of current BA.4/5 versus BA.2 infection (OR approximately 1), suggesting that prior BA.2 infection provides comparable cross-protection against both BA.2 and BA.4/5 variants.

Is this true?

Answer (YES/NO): YES